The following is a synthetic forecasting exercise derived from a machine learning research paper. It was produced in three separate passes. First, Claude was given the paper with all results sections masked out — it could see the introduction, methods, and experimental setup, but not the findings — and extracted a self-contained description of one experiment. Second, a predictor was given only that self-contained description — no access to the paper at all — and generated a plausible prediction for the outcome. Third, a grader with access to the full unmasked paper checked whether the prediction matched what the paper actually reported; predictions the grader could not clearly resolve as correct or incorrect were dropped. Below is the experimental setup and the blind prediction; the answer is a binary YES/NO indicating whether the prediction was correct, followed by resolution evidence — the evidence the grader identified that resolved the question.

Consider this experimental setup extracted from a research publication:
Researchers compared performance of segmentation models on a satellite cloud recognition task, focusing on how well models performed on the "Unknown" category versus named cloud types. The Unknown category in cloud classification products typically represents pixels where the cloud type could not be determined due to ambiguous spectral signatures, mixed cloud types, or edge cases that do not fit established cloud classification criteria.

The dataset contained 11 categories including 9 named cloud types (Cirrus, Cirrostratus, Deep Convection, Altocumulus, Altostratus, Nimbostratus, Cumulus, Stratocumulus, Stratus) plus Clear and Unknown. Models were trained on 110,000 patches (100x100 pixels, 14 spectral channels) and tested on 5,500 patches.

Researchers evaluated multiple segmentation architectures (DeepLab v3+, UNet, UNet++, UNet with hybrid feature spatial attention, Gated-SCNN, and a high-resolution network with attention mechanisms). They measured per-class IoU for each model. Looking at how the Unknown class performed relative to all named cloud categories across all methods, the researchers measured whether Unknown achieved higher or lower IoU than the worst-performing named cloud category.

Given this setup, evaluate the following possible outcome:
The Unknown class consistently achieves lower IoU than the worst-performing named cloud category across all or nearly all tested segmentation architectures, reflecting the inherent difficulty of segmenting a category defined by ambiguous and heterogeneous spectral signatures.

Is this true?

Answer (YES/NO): YES